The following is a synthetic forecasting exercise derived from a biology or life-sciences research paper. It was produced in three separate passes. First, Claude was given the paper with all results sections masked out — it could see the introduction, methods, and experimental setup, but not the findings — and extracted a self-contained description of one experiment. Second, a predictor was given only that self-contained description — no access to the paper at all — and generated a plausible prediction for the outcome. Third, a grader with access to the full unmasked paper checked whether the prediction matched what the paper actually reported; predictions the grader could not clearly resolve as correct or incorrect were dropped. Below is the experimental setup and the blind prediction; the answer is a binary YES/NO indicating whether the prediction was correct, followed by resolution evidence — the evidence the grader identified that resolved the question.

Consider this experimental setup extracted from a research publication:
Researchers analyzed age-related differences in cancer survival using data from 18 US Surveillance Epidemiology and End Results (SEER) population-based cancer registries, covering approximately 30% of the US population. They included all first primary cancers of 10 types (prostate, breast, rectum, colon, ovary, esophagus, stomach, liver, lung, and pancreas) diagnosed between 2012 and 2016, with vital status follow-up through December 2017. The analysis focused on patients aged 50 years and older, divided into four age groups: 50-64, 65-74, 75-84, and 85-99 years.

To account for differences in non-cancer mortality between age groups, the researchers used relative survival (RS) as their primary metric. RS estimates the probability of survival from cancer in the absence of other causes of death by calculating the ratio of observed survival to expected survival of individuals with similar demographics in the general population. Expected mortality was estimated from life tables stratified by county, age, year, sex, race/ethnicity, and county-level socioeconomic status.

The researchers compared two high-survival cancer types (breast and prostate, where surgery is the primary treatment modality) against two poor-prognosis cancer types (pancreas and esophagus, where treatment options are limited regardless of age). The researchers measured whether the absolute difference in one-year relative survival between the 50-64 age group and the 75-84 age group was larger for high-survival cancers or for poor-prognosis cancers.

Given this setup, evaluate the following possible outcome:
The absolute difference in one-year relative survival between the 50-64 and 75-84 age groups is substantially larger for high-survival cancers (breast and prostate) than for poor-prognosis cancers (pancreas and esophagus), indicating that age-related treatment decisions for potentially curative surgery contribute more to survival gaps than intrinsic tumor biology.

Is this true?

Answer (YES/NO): NO